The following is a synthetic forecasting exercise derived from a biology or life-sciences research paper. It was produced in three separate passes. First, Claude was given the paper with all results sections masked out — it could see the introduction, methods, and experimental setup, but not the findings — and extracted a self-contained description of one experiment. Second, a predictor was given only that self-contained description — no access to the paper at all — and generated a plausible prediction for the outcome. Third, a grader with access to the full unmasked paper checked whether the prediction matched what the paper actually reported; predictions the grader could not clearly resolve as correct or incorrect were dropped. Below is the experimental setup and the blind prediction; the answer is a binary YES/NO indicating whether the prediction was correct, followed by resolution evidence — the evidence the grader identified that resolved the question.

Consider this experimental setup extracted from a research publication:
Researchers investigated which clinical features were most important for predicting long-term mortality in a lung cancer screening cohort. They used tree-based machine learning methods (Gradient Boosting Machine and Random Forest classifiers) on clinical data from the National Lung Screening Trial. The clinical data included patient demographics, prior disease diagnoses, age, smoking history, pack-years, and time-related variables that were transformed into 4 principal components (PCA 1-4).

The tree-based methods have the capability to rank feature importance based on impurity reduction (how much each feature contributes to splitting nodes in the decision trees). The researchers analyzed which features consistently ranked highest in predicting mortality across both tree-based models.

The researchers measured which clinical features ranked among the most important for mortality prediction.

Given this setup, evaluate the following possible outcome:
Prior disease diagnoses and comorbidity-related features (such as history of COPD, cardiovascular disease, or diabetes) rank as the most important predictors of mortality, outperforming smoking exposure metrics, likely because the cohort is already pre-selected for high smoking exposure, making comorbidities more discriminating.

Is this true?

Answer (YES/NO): NO